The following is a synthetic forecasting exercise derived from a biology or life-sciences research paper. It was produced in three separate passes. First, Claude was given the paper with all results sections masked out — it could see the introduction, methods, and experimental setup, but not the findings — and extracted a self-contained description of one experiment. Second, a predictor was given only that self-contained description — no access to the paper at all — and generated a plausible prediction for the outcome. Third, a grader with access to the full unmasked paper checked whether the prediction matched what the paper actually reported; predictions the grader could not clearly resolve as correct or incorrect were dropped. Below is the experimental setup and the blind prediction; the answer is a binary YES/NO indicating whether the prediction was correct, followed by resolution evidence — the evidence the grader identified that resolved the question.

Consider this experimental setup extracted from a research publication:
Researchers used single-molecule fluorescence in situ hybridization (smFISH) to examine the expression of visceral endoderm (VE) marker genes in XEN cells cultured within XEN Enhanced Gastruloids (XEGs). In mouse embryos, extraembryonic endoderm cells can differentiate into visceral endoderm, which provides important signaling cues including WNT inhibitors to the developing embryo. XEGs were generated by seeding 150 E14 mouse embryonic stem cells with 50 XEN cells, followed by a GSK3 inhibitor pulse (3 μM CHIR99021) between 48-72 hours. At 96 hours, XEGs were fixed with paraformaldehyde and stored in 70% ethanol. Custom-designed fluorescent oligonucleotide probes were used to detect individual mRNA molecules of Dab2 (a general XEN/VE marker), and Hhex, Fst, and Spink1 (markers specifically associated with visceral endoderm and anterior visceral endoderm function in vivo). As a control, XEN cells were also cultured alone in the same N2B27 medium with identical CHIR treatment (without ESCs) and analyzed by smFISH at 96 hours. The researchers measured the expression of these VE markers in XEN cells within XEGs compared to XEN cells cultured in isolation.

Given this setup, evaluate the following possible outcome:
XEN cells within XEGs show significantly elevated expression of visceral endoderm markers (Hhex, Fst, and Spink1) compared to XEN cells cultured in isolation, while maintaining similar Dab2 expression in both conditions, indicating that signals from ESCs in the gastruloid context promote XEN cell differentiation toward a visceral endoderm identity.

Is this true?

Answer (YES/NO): NO